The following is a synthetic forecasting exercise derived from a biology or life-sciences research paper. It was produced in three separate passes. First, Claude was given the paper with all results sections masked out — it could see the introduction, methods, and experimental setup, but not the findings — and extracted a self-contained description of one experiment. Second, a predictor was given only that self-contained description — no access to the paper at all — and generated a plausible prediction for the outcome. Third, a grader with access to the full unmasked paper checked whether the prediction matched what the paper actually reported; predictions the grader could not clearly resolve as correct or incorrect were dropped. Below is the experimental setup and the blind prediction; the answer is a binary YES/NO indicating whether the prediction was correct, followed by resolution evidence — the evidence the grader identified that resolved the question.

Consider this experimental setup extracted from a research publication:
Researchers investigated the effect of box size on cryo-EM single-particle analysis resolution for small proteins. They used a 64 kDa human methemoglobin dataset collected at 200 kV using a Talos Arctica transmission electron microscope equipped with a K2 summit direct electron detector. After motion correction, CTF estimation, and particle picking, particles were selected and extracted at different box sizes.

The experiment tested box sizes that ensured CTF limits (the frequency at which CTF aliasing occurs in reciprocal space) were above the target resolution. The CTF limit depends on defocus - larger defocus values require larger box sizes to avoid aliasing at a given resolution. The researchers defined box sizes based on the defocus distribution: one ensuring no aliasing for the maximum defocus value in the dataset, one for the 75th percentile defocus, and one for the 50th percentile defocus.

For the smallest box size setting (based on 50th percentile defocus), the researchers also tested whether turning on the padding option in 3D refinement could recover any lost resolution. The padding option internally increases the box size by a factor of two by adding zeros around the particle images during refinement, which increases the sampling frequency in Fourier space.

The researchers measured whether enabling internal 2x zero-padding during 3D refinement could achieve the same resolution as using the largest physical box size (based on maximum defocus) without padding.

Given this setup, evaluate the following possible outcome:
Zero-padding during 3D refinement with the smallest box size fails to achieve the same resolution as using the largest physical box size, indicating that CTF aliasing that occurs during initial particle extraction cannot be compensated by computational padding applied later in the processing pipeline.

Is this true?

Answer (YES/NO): YES